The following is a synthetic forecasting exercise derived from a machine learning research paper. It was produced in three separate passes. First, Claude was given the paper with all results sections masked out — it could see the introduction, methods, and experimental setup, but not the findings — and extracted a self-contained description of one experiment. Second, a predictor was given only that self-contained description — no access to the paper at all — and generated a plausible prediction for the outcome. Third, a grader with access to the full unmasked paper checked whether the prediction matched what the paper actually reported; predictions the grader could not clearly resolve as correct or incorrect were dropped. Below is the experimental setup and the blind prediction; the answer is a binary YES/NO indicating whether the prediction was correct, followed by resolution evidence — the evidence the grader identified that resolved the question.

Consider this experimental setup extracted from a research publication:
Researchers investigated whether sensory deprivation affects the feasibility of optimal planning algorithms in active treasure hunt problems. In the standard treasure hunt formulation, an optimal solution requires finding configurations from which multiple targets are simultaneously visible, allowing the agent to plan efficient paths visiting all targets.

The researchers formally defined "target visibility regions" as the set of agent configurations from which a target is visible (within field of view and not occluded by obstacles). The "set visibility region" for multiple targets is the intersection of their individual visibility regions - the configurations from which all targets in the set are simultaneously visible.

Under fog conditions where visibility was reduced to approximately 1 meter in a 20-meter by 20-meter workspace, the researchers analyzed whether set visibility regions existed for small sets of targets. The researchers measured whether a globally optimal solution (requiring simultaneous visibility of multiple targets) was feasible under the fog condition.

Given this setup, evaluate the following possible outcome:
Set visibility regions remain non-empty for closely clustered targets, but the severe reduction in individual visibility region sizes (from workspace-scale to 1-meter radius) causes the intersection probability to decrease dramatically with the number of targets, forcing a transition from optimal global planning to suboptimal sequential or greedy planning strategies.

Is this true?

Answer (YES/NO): NO